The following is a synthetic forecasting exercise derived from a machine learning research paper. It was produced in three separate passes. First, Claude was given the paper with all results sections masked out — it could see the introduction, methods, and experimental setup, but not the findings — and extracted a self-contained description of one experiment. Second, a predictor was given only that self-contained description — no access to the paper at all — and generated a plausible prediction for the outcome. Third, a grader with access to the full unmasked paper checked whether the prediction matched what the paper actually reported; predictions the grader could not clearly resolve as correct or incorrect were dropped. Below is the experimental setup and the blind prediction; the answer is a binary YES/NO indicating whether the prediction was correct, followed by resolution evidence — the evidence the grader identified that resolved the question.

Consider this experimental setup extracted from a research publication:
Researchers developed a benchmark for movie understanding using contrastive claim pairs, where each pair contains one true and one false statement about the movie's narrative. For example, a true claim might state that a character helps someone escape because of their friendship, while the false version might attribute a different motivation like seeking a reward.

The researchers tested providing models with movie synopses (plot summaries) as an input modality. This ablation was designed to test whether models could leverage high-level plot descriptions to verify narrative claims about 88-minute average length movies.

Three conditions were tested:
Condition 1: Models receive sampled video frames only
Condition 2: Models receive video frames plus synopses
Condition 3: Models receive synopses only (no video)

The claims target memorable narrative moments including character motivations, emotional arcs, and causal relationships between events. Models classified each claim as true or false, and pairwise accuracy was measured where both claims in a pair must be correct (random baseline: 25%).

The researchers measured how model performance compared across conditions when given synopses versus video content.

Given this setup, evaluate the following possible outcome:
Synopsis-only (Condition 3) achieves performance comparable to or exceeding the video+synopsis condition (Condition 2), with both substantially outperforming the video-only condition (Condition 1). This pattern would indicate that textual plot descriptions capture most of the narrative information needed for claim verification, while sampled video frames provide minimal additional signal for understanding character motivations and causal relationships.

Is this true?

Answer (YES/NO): NO